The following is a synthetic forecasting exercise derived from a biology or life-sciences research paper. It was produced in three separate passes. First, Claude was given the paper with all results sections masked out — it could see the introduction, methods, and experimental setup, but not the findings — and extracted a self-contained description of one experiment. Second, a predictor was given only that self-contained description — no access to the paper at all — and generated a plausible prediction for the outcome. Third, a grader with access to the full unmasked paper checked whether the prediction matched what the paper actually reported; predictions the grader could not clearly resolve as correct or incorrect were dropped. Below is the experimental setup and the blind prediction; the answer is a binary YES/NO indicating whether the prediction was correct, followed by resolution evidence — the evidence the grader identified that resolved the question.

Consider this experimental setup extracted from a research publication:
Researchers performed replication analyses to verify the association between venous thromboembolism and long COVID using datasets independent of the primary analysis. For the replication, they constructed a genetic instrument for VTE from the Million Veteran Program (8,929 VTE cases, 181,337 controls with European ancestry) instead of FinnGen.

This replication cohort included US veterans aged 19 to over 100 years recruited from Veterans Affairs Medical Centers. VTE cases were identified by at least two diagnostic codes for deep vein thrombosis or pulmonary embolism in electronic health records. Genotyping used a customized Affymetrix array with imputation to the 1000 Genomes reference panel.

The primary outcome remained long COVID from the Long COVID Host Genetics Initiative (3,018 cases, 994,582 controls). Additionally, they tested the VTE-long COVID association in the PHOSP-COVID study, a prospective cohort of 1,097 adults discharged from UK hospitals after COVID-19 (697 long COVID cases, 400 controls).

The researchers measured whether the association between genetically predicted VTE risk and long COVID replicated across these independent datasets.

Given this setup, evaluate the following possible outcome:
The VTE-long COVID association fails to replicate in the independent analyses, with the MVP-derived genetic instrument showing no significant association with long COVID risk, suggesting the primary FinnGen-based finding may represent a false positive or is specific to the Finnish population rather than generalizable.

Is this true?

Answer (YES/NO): NO